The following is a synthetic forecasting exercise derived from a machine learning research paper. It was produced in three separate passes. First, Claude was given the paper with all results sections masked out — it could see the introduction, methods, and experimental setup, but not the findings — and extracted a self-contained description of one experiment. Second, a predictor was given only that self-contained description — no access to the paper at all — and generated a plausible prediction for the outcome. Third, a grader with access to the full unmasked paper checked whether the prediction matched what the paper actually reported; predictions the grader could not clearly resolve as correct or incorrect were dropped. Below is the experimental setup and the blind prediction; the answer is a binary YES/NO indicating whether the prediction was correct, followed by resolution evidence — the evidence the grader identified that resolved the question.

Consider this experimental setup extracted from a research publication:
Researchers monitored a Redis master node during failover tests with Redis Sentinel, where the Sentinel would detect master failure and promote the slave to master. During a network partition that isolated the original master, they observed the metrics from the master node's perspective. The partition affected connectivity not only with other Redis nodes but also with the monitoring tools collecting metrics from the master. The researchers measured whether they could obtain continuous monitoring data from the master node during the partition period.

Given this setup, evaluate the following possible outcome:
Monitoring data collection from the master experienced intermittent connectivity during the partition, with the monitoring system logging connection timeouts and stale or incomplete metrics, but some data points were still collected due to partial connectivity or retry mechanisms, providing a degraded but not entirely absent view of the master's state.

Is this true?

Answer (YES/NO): NO